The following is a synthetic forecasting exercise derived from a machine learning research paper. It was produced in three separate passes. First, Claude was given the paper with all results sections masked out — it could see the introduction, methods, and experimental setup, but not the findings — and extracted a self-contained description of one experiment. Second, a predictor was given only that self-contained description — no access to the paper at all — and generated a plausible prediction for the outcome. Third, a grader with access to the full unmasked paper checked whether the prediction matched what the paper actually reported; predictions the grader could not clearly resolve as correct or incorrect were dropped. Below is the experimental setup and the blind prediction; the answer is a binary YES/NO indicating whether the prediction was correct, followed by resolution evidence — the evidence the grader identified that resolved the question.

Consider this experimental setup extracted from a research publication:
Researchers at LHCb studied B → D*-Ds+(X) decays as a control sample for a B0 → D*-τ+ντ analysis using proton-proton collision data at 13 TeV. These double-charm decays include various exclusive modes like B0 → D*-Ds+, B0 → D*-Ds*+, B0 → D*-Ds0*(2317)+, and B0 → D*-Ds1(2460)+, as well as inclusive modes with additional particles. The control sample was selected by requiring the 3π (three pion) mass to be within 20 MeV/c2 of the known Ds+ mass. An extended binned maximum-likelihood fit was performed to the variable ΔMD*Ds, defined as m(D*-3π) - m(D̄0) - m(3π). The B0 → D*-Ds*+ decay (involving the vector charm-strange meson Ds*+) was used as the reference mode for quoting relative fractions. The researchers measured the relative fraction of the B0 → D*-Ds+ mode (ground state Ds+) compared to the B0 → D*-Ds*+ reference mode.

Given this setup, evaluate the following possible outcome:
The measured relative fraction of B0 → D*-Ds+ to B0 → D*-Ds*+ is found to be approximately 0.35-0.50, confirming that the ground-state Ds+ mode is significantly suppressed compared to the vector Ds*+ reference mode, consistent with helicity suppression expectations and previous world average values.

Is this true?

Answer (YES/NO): NO